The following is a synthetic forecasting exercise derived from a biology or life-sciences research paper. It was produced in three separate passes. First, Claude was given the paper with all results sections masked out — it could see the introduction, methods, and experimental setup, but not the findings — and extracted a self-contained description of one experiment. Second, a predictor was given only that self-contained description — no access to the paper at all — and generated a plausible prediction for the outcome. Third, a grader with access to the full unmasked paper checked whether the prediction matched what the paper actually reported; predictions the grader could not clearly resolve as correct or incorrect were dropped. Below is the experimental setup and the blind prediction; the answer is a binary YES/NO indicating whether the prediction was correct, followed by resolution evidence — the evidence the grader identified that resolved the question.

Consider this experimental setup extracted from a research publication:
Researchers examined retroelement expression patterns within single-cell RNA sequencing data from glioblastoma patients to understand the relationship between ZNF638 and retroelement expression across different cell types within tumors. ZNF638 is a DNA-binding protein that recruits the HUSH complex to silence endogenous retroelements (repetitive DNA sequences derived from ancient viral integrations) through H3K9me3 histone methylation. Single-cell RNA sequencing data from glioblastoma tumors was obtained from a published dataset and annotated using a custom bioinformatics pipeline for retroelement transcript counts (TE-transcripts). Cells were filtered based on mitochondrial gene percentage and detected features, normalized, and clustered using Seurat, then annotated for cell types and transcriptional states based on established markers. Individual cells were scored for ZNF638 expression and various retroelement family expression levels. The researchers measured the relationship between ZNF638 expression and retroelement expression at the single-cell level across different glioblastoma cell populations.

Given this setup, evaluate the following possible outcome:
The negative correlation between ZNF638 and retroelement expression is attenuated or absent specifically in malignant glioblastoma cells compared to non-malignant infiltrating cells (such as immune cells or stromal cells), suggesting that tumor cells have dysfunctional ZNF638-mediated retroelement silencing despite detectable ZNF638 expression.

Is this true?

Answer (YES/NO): NO